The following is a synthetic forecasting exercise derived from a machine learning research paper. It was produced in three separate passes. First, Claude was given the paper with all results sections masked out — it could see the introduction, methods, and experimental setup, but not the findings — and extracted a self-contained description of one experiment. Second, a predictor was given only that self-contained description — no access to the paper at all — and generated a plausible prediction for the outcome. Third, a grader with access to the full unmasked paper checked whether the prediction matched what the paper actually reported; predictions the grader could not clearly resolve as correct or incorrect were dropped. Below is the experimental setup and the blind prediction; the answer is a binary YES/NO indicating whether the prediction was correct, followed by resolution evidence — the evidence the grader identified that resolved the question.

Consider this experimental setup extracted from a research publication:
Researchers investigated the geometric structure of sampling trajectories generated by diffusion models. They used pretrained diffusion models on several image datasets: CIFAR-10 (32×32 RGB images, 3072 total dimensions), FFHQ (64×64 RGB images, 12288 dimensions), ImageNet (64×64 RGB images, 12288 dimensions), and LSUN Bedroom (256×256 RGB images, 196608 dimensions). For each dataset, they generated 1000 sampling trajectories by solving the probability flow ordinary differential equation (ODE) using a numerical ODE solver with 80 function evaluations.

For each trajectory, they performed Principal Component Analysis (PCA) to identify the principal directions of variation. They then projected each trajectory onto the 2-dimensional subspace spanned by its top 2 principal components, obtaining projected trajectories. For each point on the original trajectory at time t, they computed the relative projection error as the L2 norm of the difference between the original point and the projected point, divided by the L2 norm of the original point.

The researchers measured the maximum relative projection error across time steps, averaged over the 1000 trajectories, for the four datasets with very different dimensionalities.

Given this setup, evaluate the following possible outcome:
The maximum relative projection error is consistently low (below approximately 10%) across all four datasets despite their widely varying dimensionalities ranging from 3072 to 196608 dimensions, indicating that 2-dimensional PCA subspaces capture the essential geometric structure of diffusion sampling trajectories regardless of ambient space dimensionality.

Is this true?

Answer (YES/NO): YES